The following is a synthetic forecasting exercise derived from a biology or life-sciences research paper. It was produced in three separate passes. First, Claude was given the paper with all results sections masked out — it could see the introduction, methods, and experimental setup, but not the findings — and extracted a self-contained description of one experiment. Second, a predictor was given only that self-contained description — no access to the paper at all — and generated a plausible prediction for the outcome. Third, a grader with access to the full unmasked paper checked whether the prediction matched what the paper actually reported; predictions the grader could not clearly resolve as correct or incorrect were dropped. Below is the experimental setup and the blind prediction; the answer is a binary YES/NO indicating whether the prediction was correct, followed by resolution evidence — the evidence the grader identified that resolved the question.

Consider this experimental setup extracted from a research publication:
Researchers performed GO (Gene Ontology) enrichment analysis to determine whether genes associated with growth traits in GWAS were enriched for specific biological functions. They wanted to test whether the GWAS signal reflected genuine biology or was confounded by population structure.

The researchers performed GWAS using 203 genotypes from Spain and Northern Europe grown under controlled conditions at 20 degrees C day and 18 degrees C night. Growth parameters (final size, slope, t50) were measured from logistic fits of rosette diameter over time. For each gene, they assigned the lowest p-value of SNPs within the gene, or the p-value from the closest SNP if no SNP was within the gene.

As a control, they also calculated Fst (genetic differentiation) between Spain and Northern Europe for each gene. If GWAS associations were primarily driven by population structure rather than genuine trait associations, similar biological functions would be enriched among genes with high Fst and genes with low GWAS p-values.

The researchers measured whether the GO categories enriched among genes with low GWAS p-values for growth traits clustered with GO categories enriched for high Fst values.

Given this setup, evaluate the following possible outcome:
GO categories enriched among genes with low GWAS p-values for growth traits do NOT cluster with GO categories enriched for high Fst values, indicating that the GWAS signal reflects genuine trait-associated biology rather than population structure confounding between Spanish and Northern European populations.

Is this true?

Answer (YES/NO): YES